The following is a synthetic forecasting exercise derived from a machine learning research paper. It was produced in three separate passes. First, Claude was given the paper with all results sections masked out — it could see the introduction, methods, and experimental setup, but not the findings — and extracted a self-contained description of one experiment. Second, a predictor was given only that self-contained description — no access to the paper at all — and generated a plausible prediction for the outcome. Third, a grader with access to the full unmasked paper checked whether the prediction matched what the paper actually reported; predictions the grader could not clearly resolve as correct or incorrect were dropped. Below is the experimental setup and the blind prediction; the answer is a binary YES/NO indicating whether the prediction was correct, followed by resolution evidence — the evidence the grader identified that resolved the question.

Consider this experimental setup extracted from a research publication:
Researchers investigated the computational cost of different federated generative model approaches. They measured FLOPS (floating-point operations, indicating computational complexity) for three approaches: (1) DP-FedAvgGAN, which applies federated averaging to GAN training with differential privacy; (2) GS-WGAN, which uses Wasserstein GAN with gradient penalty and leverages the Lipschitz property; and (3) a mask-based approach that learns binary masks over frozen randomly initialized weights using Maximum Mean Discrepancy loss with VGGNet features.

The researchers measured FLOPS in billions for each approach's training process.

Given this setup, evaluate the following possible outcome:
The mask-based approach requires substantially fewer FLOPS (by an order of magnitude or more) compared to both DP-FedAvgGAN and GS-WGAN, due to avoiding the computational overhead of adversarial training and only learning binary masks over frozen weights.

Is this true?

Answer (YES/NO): NO